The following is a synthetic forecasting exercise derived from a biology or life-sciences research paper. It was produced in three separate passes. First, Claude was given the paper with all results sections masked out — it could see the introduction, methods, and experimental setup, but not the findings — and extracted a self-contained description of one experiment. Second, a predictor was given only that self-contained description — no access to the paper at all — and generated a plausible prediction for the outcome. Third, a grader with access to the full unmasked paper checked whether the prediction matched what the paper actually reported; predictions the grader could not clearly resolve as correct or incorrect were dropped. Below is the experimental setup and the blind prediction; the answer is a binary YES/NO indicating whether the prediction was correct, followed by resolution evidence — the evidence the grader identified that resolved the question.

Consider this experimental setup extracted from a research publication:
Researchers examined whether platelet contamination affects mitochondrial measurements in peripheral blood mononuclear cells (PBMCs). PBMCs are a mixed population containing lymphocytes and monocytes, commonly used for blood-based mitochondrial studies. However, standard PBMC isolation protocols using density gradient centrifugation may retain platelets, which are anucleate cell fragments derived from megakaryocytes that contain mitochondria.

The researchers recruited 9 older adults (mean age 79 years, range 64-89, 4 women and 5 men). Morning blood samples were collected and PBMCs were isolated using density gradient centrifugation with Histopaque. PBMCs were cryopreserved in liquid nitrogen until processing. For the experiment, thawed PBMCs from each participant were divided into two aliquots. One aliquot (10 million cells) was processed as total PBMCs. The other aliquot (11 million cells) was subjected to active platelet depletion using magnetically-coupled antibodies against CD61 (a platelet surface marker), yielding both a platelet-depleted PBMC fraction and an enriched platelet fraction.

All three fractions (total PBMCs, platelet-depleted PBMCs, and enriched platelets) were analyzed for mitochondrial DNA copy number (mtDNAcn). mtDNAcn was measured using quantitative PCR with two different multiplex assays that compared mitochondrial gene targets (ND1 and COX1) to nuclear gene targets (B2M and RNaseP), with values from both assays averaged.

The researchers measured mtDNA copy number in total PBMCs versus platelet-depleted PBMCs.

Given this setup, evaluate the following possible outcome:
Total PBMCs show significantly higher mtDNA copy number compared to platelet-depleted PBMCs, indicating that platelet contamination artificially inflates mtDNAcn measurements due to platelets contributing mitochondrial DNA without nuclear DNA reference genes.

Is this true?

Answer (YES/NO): YES